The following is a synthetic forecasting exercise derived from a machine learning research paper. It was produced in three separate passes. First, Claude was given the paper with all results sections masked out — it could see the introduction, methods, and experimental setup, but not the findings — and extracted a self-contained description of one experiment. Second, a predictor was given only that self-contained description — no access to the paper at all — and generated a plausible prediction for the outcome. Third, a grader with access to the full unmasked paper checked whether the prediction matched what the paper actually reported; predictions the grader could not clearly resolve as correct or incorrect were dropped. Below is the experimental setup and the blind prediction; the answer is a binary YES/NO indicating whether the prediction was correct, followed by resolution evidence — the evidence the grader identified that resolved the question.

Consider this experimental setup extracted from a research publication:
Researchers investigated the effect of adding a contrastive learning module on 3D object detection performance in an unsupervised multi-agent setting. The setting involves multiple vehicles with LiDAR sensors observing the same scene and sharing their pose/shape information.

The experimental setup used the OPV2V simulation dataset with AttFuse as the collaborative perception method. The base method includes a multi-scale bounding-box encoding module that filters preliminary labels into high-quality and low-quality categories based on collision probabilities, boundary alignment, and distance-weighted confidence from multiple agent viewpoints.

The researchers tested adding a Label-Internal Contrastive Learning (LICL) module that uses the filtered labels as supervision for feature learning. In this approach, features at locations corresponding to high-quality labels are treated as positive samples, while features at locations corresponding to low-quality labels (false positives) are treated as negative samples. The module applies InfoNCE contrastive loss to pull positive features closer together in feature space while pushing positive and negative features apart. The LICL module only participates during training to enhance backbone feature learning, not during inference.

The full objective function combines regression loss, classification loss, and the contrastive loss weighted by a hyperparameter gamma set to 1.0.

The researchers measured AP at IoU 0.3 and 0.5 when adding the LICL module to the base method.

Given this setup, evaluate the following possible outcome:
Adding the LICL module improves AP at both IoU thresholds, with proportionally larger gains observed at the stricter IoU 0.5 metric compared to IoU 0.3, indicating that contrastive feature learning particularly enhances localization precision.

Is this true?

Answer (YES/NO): YES